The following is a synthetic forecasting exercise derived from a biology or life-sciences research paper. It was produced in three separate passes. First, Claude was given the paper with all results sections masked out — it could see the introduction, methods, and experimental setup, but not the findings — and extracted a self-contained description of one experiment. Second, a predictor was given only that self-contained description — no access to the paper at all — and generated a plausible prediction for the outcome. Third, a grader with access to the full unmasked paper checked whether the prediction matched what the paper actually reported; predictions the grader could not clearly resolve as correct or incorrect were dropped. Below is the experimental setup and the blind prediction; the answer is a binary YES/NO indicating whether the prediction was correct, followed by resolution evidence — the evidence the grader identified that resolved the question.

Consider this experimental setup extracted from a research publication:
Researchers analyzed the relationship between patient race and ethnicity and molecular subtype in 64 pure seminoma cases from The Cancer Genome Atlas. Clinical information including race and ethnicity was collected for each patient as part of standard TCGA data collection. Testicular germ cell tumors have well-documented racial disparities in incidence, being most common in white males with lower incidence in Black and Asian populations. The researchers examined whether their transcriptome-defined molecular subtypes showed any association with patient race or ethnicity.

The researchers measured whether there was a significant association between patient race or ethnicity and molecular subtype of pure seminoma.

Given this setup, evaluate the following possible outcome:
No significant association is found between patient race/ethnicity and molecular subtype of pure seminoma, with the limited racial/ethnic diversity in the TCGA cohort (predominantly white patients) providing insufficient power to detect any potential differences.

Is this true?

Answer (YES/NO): YES